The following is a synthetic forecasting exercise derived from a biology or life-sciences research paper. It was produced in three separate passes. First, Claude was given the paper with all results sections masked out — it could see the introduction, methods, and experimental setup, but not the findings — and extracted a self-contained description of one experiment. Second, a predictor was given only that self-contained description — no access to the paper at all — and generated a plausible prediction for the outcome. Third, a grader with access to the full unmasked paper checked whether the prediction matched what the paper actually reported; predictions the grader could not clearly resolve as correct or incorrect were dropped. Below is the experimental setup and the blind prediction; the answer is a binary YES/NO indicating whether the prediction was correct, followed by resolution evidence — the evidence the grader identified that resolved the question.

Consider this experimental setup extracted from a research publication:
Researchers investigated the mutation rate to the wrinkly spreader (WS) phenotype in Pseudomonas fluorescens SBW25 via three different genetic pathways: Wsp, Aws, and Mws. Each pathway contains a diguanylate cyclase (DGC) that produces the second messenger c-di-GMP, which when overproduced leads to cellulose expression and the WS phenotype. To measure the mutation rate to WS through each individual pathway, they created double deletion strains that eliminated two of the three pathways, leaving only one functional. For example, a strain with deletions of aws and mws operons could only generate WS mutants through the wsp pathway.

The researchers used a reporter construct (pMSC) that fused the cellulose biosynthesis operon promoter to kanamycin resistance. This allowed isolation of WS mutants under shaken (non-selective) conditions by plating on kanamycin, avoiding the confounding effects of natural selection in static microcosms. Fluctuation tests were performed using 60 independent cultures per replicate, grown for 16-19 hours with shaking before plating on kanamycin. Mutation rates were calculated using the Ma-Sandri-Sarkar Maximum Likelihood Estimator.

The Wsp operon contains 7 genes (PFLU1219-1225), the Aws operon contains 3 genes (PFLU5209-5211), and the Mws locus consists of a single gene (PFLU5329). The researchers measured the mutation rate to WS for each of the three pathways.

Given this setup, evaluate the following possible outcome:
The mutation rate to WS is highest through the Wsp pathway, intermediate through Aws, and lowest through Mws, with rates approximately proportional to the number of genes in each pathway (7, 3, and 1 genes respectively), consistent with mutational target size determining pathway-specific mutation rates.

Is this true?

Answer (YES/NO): NO